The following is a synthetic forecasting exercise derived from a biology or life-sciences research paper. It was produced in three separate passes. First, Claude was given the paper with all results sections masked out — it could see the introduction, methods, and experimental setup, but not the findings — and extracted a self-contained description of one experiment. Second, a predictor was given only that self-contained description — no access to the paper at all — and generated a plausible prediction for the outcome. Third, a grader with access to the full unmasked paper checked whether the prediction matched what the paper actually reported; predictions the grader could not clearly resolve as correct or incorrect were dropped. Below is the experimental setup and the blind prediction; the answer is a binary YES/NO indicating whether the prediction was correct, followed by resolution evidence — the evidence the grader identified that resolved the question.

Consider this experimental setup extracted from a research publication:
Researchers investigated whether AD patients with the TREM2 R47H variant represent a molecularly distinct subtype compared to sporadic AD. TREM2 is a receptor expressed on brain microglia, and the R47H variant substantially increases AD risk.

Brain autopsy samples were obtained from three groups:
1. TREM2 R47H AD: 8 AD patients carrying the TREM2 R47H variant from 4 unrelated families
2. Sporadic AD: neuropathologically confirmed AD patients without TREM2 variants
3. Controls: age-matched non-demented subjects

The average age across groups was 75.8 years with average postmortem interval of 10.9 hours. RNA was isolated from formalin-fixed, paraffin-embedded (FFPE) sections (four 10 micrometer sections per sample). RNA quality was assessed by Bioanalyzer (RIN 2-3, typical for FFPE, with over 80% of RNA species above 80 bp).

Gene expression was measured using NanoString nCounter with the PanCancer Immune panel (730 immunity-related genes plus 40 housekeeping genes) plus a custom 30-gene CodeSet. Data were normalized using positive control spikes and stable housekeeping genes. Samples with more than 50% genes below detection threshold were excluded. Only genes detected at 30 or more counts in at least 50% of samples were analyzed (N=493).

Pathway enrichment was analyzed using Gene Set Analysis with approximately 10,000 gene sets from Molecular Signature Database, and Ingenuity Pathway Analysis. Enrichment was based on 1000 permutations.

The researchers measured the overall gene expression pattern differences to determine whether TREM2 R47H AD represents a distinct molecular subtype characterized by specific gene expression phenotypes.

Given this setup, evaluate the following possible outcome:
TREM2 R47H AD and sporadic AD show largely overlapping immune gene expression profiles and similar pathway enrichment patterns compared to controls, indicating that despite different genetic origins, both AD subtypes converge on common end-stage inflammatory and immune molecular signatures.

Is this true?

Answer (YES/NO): NO